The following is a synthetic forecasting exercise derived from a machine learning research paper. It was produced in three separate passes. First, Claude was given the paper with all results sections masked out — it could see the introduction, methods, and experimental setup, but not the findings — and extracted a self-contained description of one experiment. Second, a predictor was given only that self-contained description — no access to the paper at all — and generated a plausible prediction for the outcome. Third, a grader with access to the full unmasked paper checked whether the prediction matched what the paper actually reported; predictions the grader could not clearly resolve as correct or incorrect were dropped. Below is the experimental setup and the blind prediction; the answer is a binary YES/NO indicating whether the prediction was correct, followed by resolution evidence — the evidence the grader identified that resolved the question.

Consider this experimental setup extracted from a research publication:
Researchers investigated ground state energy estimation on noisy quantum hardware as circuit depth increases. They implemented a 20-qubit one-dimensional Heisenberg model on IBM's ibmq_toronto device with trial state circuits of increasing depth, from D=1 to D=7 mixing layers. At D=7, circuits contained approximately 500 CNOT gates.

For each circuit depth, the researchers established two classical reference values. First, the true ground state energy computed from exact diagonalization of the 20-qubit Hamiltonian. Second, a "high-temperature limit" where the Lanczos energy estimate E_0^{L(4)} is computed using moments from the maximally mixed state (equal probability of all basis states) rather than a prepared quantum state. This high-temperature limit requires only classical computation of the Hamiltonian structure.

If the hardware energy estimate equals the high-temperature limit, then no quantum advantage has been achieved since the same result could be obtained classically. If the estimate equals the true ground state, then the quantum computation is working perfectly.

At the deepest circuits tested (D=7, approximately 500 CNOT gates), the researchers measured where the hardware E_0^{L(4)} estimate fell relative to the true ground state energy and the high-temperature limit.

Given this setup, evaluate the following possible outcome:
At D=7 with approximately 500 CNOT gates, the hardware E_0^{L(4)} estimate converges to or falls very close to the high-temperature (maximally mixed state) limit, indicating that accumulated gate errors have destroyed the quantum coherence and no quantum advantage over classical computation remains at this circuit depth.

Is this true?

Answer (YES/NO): NO